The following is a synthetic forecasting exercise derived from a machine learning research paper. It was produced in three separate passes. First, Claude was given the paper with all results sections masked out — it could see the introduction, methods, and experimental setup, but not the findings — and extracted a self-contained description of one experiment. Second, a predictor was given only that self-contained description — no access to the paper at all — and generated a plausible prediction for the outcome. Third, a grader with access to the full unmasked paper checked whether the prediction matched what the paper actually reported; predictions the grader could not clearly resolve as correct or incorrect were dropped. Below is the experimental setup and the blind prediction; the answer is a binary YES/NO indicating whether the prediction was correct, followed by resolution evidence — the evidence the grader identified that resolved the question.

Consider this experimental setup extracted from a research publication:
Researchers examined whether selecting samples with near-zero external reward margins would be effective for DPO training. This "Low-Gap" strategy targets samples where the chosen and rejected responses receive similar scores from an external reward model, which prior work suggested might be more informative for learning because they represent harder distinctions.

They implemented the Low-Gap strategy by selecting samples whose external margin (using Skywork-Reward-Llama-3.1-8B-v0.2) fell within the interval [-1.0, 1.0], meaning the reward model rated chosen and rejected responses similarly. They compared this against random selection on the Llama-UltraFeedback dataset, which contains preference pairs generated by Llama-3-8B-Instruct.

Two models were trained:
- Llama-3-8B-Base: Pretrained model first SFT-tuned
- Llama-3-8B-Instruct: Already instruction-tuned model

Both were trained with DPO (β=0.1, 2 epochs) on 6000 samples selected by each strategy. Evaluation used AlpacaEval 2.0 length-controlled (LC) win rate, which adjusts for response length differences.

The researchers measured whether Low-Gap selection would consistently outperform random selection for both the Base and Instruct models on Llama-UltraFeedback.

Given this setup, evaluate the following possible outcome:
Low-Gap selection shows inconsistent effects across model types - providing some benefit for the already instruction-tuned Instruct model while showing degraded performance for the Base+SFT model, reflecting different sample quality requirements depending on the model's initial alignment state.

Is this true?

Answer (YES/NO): YES